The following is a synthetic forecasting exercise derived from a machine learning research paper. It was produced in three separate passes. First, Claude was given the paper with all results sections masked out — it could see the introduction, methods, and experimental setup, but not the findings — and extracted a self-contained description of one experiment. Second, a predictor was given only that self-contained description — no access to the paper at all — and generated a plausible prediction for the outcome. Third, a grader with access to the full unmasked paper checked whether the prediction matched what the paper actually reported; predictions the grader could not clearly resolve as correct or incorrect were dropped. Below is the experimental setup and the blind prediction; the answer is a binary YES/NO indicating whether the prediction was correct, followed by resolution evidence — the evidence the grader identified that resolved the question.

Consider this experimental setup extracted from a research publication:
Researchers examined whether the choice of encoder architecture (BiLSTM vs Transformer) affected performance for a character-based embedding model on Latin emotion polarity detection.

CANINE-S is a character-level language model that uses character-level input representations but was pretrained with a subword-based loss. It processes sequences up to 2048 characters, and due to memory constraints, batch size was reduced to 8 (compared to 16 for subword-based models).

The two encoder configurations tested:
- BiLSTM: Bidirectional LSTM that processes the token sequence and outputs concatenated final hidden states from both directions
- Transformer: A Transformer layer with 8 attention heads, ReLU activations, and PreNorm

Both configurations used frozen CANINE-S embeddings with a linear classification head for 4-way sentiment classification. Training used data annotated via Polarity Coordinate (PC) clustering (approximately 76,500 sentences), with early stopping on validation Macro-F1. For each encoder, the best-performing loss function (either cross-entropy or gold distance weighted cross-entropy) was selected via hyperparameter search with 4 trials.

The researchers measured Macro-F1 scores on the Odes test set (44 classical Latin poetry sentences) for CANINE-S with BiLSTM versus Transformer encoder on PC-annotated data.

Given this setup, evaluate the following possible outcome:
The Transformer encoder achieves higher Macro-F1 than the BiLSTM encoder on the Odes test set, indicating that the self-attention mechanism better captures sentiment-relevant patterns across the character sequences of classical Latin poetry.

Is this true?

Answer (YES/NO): YES